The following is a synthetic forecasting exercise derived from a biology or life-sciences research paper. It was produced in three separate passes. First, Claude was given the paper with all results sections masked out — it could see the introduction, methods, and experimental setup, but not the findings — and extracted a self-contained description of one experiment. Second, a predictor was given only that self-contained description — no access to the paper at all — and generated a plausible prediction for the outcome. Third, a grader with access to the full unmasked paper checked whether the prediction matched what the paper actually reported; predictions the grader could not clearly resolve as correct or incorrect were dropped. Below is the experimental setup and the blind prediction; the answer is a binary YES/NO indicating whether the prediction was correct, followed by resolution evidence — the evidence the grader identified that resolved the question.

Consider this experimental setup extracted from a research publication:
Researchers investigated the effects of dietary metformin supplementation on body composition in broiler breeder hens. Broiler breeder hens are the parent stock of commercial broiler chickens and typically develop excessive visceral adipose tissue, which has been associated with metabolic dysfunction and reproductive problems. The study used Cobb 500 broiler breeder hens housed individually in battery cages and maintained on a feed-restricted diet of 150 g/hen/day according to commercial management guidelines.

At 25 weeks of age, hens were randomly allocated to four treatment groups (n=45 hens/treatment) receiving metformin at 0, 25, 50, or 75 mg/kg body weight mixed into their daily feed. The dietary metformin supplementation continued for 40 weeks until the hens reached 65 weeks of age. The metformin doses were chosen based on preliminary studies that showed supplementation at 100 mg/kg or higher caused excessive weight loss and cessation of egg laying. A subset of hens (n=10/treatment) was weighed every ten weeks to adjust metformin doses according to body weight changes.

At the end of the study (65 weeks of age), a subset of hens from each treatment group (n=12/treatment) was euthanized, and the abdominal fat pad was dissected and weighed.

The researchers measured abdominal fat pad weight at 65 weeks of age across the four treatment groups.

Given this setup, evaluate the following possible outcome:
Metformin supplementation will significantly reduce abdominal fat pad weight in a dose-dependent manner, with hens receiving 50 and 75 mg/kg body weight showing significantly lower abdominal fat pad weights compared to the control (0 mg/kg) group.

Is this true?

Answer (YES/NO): NO